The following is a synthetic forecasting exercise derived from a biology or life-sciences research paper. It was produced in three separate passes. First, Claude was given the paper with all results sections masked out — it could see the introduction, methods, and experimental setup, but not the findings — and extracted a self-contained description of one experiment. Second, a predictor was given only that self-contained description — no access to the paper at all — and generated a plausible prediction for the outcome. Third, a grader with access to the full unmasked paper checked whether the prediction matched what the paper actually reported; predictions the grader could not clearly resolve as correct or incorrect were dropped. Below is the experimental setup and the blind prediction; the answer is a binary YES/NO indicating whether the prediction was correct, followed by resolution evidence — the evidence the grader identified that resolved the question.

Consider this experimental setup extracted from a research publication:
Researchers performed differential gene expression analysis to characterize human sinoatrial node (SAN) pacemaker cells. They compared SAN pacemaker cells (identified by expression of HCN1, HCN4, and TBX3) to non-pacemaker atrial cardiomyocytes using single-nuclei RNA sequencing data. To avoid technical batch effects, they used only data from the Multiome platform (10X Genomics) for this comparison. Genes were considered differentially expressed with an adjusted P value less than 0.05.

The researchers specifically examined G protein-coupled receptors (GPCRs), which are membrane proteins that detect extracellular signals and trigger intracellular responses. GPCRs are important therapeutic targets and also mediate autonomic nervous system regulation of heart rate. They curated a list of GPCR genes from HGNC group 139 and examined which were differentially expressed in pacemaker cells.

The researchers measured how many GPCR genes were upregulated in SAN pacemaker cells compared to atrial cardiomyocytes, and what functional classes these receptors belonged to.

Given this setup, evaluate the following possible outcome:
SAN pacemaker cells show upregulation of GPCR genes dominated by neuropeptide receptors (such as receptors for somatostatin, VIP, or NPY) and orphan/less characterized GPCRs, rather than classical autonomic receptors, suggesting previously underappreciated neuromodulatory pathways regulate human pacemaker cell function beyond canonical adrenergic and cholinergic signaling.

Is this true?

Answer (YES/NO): NO